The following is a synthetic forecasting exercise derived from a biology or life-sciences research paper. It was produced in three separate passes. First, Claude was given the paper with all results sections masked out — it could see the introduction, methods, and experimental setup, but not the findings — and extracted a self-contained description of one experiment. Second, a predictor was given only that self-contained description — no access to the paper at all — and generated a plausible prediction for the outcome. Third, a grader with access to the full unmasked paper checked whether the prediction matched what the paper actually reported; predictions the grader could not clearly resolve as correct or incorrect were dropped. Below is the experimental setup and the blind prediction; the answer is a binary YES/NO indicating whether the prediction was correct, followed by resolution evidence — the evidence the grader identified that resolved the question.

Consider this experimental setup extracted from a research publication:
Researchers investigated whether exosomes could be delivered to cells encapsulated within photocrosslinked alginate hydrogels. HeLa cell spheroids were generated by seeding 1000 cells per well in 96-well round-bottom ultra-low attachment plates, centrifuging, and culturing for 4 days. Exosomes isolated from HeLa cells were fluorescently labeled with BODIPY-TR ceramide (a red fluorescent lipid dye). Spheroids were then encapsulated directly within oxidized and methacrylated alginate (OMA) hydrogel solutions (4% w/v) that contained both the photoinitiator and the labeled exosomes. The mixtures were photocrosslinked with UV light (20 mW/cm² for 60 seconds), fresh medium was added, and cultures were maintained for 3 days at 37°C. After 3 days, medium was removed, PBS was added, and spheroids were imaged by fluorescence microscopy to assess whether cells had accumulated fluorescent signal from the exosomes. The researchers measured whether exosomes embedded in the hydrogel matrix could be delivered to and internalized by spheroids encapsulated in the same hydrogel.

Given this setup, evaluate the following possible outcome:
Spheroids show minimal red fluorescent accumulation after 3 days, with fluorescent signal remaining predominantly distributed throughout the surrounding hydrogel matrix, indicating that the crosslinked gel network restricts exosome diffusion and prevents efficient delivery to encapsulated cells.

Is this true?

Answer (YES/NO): NO